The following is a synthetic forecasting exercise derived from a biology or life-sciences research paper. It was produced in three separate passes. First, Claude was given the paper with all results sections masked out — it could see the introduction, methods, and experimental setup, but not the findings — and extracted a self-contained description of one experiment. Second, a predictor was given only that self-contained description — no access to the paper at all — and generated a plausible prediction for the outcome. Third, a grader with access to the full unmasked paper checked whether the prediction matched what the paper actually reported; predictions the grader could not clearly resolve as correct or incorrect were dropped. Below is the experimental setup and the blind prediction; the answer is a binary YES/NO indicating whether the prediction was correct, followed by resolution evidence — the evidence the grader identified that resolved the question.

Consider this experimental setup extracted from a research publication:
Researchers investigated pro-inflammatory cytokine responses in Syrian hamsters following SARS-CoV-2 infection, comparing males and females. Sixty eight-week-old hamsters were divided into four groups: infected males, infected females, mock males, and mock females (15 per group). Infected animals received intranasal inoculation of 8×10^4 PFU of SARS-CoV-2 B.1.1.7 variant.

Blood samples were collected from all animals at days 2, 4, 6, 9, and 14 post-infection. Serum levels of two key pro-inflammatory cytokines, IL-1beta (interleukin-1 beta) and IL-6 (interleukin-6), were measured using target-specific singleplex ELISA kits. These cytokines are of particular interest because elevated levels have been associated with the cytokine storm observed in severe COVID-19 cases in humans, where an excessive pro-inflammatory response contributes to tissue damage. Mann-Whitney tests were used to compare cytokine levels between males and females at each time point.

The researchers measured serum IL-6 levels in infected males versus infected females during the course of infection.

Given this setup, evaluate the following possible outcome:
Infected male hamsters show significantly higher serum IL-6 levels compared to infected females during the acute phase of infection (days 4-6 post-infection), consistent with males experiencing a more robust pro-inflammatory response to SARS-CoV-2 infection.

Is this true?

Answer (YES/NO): NO